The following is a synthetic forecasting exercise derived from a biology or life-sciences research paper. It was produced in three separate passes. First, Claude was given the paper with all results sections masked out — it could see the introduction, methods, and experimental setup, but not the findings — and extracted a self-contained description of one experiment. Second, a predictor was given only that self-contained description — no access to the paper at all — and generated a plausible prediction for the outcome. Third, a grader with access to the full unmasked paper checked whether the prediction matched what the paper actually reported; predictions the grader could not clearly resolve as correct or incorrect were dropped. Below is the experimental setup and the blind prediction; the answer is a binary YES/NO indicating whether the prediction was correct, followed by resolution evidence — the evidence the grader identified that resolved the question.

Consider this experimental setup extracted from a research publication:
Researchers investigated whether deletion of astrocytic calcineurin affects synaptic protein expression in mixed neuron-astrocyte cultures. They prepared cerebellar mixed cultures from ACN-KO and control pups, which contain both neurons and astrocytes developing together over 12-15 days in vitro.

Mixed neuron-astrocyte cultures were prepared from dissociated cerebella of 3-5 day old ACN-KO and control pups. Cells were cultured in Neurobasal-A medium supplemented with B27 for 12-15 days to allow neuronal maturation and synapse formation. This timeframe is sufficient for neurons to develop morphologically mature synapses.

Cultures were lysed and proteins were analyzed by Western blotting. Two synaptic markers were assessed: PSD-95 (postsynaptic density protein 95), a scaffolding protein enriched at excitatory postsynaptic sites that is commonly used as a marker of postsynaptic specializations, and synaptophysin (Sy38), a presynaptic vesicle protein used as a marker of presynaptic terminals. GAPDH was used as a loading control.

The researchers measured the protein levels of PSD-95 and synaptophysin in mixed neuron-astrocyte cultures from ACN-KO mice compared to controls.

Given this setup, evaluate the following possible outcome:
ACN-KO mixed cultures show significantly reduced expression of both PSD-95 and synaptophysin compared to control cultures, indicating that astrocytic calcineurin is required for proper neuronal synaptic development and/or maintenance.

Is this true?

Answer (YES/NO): NO